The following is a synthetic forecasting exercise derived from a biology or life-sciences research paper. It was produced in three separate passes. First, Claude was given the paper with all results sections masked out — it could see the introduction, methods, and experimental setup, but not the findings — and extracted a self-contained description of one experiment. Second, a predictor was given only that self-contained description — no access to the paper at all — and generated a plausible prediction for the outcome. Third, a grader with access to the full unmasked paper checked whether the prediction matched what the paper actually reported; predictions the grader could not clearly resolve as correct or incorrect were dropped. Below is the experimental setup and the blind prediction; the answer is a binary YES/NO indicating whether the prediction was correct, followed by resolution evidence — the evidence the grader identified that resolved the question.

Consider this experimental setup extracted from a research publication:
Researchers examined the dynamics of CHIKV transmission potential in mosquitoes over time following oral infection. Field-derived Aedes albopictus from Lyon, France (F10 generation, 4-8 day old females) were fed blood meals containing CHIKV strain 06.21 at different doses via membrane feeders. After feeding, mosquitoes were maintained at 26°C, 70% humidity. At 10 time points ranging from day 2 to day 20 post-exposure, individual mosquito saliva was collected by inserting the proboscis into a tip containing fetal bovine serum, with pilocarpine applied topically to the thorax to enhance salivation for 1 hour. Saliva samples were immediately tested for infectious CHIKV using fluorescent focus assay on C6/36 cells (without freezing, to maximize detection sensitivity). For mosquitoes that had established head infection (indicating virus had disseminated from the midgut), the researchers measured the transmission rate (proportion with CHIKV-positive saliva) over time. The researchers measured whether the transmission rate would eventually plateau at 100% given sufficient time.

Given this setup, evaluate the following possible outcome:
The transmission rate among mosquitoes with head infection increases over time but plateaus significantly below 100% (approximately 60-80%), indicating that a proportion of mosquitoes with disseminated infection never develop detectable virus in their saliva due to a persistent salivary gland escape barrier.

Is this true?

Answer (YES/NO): YES